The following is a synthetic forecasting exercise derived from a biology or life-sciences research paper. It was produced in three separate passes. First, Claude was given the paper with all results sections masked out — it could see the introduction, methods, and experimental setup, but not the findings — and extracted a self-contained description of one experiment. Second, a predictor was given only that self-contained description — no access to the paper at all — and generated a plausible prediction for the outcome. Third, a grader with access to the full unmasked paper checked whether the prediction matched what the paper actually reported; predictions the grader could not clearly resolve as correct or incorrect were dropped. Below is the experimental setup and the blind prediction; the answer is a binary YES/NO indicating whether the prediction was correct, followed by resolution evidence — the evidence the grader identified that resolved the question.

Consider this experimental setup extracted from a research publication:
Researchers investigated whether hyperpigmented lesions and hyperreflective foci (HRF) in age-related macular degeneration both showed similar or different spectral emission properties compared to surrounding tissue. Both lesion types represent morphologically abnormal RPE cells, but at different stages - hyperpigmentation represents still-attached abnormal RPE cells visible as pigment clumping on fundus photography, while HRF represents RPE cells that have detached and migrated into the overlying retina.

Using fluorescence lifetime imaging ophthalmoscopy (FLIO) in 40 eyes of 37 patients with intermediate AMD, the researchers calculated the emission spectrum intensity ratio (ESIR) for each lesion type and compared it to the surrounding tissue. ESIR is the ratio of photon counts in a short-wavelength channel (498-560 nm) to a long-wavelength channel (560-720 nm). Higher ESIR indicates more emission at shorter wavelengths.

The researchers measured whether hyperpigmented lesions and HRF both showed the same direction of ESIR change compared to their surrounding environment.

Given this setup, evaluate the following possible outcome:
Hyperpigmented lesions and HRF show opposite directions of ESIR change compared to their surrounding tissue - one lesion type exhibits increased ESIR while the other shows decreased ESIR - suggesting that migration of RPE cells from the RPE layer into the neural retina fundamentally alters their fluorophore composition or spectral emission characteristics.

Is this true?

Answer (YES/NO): NO